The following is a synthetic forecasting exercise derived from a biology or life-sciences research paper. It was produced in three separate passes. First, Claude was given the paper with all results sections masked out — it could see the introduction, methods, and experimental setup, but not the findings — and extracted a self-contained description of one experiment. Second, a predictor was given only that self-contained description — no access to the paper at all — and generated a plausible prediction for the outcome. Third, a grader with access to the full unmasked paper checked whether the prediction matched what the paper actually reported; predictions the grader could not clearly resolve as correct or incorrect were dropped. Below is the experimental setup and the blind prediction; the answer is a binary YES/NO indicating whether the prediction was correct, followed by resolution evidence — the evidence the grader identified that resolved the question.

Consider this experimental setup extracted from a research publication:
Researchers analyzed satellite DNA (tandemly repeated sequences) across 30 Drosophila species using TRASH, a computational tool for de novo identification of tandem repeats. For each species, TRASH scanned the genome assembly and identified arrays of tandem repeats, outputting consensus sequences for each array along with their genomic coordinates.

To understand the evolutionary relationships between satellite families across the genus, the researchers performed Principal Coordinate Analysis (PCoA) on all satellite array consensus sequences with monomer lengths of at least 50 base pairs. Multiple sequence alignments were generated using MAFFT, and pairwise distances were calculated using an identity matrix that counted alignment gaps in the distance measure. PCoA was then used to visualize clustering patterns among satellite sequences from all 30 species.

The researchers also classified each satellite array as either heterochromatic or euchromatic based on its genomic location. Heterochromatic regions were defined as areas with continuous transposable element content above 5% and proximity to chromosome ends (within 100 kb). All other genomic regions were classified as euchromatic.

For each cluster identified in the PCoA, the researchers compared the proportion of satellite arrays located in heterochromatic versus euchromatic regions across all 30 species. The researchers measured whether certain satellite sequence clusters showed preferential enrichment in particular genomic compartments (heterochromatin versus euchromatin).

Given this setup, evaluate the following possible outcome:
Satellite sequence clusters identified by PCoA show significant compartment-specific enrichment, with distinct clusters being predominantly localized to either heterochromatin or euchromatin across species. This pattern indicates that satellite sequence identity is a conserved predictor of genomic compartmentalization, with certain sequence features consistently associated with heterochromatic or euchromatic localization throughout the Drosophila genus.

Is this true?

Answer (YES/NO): NO